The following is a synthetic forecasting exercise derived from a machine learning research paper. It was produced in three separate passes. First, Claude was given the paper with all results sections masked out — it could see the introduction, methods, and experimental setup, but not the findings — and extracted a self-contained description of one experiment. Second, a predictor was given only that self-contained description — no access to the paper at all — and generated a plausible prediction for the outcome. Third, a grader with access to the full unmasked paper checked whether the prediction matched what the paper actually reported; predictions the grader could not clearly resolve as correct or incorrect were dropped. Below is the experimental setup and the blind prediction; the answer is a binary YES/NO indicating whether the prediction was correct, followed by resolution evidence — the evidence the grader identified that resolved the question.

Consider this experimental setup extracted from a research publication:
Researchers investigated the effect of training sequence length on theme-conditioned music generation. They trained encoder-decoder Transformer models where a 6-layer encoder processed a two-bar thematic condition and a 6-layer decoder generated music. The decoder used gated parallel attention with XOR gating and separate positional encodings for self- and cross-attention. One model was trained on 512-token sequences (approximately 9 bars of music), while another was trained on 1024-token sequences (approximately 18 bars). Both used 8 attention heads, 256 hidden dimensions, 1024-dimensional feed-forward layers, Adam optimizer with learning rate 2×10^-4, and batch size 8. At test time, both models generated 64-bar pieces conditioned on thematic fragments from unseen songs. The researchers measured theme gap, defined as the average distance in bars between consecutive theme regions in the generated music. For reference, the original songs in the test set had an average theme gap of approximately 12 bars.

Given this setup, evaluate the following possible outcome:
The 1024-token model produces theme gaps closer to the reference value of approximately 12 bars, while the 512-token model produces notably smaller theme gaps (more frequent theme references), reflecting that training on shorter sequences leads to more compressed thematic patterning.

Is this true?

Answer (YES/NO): YES